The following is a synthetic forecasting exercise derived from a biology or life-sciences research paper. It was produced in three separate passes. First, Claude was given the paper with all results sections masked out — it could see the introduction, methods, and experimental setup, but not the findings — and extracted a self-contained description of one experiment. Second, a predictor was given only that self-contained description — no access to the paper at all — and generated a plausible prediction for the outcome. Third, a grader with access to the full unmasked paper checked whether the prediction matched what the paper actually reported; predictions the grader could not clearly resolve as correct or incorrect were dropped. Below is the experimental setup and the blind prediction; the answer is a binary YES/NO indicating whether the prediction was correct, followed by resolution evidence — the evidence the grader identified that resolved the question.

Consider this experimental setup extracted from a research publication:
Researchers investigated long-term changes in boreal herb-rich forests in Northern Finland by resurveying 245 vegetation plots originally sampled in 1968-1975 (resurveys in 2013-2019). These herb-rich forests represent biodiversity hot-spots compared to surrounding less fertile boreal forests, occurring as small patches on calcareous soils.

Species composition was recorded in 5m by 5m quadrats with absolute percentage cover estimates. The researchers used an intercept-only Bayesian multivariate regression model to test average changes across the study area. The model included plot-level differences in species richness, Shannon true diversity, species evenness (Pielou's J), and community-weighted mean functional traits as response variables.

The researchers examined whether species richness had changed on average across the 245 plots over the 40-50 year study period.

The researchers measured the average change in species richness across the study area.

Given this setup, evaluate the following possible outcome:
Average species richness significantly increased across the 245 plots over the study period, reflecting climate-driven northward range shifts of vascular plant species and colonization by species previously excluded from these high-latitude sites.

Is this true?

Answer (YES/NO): NO